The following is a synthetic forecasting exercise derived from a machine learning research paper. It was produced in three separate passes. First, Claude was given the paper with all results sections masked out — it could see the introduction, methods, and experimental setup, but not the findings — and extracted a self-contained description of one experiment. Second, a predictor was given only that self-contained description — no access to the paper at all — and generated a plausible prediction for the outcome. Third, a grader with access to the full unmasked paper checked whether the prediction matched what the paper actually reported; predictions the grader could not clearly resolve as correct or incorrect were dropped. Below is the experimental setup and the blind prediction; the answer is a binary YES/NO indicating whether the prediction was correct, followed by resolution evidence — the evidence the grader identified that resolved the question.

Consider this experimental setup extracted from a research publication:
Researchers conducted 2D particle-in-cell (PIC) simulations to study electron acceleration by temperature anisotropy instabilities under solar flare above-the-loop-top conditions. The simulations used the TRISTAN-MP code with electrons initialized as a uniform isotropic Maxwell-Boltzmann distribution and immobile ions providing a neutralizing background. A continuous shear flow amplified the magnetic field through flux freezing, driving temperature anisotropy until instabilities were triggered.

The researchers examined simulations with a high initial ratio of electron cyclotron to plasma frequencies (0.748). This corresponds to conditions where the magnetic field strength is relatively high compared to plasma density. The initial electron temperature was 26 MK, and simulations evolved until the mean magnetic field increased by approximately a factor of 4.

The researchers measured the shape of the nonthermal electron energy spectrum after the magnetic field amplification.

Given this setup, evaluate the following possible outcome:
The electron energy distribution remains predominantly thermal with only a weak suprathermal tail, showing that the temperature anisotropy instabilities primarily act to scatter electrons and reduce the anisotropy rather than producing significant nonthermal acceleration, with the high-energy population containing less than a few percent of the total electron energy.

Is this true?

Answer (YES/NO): NO